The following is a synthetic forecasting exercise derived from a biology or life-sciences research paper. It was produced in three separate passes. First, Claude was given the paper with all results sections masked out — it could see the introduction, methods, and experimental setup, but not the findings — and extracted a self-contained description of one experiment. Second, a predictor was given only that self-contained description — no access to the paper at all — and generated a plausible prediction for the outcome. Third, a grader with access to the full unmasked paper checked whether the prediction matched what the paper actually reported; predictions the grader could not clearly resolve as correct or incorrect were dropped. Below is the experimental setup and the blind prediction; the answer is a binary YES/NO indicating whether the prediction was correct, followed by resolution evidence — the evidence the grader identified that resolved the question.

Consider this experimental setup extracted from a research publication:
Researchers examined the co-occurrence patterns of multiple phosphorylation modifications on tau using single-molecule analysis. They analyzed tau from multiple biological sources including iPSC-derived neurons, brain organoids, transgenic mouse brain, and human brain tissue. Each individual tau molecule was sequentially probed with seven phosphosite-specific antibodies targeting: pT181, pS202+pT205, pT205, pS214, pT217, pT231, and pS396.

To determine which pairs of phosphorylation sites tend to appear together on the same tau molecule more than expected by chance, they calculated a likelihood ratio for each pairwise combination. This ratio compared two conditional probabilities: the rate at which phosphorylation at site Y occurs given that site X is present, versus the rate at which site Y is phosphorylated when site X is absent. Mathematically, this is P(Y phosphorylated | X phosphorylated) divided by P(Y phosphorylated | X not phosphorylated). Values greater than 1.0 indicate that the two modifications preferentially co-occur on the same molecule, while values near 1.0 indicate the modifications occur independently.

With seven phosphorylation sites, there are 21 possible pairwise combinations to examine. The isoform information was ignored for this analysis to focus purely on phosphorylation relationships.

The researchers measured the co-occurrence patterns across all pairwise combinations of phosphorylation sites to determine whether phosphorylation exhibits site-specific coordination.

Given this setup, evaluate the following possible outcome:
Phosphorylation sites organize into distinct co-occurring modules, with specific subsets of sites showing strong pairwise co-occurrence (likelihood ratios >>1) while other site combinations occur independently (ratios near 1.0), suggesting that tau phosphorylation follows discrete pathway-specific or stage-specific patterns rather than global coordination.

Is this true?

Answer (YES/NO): YES